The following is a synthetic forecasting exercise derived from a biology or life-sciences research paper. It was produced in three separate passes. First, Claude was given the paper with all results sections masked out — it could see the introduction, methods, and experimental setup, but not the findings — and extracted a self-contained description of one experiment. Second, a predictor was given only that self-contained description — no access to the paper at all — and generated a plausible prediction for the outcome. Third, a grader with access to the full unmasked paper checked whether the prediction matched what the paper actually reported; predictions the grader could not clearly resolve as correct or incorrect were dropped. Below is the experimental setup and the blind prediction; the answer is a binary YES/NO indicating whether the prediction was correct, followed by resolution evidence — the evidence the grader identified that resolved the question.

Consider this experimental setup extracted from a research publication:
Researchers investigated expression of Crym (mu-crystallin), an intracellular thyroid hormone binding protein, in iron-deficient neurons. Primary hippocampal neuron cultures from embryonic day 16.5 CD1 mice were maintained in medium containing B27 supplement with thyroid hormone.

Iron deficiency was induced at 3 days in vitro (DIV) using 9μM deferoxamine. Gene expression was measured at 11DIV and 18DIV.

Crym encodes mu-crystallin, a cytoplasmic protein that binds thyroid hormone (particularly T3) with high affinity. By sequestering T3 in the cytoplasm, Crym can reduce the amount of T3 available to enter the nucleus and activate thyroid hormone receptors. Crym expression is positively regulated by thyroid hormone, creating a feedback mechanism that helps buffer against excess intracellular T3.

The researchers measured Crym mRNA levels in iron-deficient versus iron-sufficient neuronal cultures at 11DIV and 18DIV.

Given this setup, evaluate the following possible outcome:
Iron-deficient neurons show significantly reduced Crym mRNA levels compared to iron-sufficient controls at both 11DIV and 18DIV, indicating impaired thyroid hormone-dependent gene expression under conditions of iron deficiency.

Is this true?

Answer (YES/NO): YES